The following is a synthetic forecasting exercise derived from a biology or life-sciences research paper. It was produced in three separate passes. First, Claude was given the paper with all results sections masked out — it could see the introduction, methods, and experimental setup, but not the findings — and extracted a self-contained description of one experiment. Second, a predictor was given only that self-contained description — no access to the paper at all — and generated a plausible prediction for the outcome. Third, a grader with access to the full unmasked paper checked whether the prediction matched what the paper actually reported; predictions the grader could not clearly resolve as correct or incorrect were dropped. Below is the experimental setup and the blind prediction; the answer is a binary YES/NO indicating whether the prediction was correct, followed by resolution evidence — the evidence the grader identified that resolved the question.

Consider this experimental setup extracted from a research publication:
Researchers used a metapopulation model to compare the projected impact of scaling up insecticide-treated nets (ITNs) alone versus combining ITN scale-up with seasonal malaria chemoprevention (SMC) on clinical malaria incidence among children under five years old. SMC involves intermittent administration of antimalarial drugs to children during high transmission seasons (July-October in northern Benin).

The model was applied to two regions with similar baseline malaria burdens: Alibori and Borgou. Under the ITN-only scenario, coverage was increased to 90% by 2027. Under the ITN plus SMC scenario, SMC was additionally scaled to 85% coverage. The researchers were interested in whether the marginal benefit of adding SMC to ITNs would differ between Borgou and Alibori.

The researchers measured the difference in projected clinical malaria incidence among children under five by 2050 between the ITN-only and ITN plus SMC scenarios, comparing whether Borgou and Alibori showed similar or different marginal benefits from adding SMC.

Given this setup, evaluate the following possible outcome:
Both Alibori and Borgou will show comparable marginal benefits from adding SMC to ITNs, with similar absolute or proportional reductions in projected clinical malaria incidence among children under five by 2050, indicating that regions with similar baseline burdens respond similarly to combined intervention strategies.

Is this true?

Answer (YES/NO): NO